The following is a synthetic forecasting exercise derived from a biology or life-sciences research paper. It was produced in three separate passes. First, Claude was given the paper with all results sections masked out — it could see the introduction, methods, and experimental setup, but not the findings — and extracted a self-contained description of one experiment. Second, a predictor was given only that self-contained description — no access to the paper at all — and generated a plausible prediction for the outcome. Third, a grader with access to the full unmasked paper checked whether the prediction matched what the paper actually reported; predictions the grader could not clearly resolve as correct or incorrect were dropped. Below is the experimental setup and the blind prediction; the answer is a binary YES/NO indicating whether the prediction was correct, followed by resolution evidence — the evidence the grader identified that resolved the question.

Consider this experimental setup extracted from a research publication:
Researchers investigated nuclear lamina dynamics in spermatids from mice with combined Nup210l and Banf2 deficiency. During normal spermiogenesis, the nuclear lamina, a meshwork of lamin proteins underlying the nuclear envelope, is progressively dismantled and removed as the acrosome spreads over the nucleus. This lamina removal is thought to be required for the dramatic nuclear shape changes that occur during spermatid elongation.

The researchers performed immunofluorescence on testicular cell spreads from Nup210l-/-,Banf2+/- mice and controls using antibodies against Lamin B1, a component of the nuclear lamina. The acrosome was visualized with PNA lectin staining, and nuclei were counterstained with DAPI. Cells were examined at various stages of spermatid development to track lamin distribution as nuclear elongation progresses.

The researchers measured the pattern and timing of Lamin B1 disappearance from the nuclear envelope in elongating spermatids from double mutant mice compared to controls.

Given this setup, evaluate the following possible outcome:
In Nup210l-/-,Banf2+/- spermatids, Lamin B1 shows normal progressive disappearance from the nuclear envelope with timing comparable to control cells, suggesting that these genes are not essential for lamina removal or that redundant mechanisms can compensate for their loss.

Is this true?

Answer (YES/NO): YES